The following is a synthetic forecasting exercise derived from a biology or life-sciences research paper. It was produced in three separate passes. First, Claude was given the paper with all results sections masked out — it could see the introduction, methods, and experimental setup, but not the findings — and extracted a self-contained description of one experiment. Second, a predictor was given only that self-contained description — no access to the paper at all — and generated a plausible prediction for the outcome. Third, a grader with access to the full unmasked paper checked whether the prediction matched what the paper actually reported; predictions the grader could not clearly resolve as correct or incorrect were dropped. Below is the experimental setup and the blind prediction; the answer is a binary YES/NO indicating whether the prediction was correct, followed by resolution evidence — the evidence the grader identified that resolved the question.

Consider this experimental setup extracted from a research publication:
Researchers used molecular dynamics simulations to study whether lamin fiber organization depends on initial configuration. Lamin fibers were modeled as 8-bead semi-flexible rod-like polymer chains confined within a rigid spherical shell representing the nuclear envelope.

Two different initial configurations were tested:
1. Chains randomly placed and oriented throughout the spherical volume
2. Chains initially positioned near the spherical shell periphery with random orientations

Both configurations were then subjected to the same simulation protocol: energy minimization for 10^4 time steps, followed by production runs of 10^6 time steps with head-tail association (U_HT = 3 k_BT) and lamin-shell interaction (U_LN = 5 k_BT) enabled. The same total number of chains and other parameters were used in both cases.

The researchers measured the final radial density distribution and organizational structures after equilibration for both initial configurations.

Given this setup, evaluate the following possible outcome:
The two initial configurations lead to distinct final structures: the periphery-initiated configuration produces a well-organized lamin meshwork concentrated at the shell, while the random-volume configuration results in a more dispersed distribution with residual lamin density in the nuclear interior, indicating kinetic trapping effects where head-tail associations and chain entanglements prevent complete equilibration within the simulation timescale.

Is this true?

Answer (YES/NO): NO